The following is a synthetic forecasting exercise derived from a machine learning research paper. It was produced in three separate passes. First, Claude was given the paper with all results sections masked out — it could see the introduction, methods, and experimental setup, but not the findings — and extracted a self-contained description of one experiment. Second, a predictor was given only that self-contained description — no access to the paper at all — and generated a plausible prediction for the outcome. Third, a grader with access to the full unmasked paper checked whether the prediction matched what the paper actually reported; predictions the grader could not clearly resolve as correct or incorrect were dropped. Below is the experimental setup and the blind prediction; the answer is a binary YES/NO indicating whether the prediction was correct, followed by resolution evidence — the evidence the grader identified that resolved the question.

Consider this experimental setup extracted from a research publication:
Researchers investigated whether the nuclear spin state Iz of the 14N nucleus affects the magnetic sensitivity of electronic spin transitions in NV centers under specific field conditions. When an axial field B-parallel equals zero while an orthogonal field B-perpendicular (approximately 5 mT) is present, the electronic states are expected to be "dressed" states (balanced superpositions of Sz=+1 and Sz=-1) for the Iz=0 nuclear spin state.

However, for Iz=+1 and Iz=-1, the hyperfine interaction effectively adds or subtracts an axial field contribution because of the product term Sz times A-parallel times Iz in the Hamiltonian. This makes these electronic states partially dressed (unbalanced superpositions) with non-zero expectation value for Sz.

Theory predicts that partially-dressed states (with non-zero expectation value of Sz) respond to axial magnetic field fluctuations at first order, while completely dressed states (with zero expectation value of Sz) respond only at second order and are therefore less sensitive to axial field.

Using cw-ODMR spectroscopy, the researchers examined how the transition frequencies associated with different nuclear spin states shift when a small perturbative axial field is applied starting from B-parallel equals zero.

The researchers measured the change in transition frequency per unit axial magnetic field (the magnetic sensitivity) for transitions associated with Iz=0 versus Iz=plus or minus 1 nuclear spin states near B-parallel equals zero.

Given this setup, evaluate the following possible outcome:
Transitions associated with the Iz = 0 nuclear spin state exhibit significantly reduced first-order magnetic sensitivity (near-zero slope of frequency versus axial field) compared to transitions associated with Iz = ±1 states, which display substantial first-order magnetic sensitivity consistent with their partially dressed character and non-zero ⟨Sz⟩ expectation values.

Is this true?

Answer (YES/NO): YES